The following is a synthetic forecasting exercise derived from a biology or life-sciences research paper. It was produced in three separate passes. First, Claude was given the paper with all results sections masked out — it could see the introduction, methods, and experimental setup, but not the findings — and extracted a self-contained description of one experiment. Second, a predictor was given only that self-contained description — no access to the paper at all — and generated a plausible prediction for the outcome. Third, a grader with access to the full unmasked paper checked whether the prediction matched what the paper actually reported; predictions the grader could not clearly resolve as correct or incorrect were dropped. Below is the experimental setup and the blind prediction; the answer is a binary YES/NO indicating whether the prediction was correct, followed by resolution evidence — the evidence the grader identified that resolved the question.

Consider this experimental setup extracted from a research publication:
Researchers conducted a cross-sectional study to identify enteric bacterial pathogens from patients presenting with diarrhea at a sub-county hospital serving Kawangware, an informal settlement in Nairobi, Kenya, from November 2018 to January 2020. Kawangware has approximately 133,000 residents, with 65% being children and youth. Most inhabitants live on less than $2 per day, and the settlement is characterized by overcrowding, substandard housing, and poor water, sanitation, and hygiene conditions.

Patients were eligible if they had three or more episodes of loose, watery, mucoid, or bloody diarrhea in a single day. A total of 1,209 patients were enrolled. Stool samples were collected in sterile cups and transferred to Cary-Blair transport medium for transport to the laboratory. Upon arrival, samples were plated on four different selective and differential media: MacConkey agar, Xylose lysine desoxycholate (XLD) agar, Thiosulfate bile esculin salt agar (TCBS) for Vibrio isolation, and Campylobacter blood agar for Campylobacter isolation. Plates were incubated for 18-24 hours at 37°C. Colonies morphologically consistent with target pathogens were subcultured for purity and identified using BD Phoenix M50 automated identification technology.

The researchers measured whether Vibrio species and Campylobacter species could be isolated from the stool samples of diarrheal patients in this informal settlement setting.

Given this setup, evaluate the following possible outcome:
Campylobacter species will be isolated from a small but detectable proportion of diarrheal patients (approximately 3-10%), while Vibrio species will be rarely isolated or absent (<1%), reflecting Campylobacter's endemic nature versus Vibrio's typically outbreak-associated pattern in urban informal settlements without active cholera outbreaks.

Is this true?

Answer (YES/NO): NO